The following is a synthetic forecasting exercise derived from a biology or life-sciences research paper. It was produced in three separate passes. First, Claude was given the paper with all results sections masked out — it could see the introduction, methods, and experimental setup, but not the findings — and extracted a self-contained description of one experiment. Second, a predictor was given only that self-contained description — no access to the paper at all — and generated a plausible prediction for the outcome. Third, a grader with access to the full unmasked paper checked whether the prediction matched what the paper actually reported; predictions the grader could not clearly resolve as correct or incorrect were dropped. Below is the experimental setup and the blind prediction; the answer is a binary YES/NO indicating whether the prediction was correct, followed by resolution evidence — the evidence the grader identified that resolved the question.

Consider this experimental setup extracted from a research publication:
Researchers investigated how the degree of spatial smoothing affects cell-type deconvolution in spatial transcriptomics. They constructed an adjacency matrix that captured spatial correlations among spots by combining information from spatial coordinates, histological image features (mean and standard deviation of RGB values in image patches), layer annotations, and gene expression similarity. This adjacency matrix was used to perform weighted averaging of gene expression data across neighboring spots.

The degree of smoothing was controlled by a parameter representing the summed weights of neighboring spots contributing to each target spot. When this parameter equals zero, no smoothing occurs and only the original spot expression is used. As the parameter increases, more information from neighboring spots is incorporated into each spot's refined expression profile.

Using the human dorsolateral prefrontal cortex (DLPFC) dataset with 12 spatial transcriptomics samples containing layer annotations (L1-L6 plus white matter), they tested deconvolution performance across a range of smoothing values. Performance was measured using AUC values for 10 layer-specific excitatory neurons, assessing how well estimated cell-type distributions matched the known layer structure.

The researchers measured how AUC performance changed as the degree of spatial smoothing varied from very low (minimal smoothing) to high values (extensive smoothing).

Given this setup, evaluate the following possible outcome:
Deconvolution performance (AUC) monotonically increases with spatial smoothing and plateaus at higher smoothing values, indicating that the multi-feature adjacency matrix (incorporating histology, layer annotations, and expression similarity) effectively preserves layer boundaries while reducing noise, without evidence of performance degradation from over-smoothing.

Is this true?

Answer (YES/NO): NO